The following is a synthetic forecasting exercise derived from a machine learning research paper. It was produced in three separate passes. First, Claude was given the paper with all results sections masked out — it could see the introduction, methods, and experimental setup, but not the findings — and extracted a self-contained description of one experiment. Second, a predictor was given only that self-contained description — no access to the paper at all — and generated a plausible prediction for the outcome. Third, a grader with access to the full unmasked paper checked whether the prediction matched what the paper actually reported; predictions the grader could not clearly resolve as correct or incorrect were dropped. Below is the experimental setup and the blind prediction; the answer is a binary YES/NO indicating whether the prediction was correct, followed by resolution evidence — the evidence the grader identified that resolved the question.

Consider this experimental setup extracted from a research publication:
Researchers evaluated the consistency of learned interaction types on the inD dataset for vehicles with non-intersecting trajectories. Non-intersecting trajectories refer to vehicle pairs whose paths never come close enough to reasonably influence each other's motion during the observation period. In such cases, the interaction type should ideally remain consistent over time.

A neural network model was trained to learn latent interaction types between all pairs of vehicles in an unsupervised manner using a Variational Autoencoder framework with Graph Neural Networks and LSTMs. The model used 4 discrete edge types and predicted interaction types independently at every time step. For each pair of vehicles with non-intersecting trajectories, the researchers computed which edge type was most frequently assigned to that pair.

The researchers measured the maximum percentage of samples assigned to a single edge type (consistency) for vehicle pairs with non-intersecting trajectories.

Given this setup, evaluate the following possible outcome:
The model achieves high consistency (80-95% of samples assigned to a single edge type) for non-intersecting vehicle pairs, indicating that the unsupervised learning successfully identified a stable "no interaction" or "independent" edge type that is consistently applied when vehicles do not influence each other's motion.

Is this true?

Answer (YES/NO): NO